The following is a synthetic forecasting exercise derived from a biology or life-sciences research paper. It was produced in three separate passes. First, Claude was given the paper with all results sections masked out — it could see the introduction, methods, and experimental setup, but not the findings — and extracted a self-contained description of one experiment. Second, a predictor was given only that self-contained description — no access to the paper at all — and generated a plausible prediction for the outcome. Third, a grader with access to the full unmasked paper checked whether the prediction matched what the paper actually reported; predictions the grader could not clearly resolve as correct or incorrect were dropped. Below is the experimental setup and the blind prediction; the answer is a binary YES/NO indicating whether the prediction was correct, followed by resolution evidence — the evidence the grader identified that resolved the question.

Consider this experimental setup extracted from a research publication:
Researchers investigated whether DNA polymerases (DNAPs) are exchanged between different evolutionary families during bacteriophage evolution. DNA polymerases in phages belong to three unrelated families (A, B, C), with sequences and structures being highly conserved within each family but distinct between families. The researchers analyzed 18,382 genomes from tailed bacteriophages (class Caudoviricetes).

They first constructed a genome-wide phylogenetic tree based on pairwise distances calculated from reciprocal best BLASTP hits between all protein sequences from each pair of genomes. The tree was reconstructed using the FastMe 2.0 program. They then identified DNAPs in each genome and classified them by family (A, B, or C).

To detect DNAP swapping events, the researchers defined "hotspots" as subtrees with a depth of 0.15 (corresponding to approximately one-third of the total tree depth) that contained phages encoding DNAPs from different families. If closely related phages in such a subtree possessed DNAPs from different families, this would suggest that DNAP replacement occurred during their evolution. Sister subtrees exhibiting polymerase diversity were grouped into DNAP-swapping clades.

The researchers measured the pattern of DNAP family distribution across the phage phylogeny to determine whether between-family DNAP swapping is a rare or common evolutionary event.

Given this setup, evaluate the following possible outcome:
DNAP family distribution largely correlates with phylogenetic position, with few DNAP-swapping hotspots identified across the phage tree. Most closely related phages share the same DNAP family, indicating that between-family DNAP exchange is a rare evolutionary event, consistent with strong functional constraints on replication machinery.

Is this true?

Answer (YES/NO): NO